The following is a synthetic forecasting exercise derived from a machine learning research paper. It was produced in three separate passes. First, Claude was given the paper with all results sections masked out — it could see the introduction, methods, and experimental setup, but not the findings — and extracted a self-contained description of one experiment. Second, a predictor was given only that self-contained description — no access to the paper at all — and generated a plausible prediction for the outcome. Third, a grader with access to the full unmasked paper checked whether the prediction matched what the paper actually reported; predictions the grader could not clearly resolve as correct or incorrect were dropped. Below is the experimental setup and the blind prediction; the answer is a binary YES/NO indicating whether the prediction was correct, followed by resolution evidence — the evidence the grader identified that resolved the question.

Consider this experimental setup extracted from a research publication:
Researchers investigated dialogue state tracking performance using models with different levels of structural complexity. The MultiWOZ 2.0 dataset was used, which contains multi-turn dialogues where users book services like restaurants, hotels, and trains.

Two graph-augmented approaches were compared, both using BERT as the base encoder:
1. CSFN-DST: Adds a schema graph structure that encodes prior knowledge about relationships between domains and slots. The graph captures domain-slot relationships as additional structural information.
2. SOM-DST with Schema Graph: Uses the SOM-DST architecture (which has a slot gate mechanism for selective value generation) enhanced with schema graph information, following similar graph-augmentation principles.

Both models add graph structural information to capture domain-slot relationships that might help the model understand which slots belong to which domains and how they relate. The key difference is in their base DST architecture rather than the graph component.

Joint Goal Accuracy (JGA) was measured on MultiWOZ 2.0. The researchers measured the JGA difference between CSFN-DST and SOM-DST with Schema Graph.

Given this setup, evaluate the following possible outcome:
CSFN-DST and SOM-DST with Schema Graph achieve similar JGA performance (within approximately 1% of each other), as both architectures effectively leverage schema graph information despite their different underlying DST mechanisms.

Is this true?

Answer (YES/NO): YES